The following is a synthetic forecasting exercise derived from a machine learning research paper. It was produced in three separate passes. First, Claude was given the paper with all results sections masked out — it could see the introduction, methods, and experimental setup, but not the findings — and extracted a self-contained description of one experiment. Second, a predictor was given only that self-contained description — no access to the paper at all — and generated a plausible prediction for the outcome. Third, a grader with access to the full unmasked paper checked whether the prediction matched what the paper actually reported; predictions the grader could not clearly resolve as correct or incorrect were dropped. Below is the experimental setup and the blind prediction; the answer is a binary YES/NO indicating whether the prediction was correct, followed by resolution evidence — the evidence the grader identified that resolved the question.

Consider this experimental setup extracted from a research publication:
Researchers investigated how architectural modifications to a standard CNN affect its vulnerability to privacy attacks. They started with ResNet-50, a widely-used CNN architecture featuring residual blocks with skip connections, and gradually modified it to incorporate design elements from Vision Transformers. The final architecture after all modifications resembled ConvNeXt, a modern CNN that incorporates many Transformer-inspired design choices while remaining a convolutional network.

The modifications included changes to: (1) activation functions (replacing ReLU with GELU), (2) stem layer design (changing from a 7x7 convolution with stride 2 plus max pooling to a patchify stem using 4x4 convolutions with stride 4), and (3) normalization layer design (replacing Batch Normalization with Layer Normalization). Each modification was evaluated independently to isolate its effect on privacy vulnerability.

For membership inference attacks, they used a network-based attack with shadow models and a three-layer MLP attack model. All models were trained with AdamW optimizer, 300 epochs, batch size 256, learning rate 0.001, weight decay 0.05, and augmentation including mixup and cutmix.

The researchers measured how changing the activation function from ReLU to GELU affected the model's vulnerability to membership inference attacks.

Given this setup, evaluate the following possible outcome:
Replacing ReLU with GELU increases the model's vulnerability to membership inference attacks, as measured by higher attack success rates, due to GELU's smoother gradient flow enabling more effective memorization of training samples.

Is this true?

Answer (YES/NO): NO